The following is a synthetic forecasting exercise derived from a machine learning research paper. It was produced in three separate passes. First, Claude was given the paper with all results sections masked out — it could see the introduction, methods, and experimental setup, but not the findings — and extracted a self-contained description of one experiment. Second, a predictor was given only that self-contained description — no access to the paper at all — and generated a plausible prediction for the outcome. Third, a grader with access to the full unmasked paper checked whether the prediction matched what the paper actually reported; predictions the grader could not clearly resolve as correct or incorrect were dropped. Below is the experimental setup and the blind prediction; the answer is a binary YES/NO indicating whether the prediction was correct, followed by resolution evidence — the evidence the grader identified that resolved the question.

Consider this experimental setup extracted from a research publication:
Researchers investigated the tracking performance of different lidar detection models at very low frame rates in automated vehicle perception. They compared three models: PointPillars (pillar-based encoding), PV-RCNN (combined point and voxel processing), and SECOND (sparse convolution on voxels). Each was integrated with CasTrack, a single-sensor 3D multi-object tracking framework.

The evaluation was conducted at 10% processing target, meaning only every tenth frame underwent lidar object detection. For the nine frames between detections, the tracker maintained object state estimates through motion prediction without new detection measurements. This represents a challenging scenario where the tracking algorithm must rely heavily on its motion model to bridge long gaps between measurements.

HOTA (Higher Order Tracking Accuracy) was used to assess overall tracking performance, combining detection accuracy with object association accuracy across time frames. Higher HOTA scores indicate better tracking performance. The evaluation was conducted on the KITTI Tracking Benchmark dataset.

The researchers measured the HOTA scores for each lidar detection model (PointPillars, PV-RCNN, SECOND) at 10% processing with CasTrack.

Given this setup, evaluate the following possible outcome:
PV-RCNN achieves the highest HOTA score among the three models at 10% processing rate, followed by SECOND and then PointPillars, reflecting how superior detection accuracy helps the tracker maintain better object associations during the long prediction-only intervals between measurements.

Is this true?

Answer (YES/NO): YES